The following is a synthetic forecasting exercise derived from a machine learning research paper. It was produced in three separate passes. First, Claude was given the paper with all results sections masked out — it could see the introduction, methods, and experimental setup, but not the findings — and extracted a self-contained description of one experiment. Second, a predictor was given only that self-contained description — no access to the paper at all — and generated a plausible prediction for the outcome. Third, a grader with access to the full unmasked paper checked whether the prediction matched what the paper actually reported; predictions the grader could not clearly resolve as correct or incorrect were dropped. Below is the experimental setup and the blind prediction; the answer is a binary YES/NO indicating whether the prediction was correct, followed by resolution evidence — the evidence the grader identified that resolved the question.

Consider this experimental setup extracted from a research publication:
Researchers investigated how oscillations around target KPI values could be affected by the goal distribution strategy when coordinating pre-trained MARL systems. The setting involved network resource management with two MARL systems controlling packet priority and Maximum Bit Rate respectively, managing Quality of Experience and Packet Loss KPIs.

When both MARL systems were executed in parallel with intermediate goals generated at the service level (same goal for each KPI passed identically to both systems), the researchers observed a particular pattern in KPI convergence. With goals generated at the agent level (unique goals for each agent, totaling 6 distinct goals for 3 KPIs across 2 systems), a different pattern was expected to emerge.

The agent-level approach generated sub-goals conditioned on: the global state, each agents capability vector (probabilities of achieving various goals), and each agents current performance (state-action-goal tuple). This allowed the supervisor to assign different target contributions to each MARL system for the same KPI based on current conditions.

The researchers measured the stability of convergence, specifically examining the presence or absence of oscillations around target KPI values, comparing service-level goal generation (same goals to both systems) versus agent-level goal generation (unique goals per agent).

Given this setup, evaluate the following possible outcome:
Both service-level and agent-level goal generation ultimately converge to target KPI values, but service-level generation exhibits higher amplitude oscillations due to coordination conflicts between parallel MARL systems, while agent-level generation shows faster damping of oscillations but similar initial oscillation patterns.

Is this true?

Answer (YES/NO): NO